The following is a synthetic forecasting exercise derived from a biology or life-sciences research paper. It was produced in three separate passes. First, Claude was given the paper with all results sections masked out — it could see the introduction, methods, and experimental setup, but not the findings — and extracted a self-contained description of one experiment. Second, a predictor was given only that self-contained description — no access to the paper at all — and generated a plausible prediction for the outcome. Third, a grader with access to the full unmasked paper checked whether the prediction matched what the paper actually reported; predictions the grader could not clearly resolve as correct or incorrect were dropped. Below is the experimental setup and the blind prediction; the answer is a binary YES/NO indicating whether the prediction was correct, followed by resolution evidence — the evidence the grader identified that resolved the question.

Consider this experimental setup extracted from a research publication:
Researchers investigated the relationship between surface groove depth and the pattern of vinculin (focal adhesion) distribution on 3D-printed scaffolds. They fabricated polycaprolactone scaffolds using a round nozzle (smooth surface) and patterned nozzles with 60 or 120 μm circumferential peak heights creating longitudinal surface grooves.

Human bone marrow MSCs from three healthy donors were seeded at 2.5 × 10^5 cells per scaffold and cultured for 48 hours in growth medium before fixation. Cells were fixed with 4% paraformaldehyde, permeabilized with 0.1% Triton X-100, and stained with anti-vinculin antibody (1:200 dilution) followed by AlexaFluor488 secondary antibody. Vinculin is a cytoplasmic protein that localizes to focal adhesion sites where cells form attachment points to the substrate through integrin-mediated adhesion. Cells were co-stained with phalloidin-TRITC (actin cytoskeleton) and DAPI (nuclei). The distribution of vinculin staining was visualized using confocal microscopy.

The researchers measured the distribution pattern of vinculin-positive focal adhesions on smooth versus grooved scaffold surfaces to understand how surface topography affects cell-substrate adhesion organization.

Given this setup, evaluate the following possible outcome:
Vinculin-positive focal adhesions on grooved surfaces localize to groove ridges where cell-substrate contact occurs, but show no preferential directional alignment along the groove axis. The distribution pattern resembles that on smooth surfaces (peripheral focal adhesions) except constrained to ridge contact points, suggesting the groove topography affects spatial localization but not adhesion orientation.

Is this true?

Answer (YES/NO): NO